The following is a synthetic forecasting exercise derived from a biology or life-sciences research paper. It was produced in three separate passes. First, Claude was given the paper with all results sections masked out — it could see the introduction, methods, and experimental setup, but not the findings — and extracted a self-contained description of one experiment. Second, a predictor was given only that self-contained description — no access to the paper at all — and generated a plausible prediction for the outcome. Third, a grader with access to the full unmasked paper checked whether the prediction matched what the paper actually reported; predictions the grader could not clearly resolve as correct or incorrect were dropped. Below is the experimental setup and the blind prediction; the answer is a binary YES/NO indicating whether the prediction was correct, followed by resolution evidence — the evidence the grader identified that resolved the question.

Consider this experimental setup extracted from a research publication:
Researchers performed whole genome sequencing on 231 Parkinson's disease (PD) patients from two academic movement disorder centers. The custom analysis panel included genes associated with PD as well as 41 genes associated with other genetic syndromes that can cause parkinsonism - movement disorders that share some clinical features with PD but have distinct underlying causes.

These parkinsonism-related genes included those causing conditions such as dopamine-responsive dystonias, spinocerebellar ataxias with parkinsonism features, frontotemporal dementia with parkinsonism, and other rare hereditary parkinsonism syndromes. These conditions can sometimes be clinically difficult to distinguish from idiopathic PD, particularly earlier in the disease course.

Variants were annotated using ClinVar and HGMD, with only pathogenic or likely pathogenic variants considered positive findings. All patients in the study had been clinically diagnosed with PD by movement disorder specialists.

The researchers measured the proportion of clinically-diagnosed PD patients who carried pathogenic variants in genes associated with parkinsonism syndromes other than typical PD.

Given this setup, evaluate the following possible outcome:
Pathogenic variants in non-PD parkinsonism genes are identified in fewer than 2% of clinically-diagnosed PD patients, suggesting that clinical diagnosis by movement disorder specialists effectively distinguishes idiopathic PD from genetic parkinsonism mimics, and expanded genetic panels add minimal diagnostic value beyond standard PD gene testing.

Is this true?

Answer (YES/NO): YES